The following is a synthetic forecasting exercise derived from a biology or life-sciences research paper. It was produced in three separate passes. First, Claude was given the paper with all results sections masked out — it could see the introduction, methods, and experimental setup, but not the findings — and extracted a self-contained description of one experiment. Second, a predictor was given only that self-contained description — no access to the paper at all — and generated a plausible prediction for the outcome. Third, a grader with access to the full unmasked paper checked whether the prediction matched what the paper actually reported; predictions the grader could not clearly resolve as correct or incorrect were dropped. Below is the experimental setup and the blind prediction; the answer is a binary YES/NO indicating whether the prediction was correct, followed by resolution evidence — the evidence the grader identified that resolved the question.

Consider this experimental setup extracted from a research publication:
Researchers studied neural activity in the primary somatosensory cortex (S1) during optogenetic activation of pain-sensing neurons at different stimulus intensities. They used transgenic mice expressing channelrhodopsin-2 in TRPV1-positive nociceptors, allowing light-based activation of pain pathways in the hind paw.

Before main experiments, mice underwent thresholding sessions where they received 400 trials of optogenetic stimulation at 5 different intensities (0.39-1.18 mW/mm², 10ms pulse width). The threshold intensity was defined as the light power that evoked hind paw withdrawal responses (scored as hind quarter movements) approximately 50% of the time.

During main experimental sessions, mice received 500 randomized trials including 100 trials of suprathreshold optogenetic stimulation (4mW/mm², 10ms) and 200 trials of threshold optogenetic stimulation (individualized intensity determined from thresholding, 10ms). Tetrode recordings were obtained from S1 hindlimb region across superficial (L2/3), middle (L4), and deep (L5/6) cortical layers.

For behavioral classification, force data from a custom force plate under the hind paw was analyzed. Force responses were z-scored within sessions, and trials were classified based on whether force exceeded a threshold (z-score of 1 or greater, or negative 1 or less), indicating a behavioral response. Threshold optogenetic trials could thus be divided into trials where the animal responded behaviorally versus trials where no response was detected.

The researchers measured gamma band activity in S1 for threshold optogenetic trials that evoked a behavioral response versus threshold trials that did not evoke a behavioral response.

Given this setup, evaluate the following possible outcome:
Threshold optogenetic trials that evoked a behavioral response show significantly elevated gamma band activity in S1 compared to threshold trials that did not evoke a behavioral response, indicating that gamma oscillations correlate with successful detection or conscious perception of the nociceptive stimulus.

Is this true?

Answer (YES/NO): YES